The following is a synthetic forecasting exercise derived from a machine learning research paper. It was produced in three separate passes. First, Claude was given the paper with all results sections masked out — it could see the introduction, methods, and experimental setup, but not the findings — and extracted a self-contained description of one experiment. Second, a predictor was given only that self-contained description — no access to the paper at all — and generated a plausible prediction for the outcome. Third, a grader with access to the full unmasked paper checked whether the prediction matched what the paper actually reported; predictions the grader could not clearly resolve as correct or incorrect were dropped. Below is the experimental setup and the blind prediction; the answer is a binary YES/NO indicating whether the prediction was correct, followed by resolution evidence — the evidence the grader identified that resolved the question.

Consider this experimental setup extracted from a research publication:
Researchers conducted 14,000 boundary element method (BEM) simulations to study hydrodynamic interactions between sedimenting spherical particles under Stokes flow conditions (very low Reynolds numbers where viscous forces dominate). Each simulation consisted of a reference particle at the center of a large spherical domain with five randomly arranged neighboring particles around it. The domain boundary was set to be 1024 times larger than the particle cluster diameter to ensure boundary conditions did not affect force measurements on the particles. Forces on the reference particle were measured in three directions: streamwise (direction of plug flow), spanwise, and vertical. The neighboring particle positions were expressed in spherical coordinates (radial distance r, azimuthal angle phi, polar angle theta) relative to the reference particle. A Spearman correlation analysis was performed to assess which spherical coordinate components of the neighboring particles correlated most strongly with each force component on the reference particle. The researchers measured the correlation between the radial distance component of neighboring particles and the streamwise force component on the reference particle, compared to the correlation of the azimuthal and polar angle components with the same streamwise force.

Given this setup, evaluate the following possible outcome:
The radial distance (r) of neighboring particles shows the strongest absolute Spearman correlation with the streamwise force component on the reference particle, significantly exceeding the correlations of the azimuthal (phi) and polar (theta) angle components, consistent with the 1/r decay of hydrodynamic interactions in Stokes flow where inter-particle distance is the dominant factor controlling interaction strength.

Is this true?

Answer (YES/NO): YES